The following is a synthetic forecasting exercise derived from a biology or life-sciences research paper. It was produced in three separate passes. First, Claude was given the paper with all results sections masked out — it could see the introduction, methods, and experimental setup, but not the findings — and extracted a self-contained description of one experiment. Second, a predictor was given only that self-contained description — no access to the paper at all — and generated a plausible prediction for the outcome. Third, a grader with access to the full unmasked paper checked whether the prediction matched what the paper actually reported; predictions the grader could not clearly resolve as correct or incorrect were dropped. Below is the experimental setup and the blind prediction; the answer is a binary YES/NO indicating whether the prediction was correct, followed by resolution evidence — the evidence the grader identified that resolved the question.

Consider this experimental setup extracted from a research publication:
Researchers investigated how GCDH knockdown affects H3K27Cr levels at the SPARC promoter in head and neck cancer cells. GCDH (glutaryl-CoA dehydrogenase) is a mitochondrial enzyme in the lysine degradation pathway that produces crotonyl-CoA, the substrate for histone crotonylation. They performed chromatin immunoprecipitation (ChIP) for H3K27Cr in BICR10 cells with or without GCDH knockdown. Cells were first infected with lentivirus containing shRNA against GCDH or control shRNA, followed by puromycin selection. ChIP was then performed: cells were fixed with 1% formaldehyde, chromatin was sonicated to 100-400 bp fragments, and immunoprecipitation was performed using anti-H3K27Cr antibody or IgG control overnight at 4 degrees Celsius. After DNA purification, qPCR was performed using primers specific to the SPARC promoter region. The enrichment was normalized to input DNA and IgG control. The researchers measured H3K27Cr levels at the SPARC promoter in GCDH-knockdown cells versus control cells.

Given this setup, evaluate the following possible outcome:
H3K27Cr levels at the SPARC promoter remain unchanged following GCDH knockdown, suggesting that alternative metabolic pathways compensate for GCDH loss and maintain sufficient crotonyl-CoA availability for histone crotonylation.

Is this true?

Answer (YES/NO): NO